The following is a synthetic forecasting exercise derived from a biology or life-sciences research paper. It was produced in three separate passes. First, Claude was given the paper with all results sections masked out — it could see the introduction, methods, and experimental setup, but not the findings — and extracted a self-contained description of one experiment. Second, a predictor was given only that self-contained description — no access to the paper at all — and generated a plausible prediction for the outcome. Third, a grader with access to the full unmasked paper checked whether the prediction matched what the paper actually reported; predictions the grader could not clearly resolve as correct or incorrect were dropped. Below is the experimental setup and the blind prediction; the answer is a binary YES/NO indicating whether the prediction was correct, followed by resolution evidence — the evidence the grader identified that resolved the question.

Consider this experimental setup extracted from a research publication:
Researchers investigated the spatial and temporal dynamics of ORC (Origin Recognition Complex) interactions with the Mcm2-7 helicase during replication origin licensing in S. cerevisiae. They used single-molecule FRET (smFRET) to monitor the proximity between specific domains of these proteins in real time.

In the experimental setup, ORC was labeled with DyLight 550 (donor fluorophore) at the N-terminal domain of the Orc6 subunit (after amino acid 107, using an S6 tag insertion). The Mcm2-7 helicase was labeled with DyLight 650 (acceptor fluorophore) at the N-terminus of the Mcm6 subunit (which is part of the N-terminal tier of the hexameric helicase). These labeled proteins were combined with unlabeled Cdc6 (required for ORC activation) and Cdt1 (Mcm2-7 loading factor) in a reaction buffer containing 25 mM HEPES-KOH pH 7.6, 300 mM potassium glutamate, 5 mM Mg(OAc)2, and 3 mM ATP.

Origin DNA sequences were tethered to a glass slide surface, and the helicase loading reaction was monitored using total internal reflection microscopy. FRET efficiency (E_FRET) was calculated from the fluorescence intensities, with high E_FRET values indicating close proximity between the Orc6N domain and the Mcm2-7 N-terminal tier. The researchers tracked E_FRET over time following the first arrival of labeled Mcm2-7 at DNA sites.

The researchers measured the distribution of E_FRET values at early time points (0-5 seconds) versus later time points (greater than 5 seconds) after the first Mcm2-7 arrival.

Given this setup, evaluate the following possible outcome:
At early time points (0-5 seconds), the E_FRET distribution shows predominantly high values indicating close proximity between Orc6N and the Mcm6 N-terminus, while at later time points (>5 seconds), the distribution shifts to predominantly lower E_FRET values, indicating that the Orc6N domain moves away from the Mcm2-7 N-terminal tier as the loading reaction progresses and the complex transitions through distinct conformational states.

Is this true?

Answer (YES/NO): NO